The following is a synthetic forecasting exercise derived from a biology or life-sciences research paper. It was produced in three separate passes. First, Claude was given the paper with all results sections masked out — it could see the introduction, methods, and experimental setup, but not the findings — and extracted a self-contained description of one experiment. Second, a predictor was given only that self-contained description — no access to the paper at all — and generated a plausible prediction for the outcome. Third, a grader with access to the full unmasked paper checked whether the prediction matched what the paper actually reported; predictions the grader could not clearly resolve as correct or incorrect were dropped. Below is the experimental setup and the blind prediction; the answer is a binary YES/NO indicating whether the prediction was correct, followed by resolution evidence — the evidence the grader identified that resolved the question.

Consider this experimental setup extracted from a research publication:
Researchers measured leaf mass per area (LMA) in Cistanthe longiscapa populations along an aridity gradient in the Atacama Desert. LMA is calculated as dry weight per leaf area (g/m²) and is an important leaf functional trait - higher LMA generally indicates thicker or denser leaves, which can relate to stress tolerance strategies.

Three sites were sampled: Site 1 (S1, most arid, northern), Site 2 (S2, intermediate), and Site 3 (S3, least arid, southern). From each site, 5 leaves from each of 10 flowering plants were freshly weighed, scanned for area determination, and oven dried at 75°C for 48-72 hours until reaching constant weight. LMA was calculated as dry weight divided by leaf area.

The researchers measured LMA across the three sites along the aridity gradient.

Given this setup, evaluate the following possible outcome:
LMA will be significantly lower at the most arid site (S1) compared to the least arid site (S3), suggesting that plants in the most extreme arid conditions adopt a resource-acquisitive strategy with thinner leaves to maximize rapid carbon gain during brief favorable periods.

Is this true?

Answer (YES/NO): NO